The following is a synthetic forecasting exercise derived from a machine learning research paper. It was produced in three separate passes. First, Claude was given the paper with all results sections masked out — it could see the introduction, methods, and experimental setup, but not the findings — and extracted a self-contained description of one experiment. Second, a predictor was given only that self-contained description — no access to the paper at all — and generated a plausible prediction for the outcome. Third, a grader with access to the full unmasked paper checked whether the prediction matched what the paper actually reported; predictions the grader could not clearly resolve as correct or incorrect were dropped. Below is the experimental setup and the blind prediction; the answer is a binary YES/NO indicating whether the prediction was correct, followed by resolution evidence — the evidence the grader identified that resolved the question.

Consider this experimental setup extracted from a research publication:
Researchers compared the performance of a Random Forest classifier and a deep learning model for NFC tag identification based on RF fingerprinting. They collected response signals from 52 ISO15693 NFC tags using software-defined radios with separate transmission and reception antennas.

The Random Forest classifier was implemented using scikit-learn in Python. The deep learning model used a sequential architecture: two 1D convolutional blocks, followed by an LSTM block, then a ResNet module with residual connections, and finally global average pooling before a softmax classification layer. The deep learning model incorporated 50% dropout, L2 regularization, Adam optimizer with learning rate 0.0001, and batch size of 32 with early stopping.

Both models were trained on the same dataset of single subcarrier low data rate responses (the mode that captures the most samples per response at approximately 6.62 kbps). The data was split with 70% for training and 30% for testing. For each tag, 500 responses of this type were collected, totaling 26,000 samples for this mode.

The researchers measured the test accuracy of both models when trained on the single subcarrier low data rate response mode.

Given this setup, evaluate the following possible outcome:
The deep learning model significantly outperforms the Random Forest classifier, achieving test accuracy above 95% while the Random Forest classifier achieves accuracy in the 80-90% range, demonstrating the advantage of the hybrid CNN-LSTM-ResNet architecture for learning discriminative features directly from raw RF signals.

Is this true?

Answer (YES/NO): NO